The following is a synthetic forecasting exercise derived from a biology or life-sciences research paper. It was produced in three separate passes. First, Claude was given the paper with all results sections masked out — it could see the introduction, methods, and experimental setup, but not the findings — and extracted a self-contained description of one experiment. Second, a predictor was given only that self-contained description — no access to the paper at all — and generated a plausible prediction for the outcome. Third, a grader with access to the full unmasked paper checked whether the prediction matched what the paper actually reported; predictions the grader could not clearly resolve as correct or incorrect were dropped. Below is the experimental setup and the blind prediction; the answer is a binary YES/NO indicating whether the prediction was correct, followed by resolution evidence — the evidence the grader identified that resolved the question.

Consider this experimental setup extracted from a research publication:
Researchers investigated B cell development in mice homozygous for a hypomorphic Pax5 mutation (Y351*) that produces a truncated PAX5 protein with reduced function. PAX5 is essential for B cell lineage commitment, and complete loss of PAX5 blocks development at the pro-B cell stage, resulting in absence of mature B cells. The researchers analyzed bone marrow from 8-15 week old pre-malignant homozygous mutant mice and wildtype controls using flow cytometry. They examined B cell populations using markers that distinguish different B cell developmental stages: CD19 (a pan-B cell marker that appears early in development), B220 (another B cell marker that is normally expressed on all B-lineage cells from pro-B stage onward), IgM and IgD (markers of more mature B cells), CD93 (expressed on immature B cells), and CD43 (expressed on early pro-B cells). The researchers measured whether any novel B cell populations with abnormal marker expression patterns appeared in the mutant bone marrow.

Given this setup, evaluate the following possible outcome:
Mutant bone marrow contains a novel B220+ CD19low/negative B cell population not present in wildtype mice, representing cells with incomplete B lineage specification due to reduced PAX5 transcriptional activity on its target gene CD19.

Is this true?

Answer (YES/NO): NO